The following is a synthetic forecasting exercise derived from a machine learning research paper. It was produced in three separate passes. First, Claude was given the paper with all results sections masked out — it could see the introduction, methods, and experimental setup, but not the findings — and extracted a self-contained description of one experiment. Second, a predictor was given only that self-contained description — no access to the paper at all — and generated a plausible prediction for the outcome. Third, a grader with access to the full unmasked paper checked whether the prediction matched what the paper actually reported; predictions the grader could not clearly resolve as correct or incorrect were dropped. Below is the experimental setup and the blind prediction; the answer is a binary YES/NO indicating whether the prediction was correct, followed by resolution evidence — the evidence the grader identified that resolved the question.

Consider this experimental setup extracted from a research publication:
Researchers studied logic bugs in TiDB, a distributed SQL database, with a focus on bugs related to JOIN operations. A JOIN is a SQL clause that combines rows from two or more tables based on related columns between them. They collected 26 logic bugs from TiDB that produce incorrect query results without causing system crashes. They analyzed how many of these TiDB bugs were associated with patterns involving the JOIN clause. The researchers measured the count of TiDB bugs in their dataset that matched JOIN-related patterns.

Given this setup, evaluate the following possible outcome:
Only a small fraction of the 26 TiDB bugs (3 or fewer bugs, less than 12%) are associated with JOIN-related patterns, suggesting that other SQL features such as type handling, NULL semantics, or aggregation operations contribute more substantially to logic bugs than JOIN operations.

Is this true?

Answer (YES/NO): NO